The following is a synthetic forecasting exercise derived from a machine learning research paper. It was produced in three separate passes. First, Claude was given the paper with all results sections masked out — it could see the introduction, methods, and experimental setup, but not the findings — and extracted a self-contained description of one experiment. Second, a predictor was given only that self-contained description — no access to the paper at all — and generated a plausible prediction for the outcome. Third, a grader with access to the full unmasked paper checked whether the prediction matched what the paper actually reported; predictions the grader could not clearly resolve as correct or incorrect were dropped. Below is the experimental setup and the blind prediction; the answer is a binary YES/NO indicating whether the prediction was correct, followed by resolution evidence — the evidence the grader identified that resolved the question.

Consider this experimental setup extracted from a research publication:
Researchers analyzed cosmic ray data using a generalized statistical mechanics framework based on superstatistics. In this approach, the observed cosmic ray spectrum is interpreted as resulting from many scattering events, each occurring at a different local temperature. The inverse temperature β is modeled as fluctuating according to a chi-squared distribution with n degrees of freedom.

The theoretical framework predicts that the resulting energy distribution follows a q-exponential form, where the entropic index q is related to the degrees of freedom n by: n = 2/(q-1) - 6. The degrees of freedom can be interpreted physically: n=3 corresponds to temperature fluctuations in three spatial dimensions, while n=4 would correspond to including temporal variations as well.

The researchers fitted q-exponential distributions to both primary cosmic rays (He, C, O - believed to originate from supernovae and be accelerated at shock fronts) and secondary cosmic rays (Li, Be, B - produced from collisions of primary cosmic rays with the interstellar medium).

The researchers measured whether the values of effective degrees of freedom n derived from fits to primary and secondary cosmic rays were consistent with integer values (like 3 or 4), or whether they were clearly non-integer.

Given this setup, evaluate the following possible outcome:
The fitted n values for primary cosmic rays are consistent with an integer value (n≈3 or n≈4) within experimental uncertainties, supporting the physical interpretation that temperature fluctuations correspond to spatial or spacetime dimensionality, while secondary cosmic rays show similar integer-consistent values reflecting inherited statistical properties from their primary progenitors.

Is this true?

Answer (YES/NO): NO